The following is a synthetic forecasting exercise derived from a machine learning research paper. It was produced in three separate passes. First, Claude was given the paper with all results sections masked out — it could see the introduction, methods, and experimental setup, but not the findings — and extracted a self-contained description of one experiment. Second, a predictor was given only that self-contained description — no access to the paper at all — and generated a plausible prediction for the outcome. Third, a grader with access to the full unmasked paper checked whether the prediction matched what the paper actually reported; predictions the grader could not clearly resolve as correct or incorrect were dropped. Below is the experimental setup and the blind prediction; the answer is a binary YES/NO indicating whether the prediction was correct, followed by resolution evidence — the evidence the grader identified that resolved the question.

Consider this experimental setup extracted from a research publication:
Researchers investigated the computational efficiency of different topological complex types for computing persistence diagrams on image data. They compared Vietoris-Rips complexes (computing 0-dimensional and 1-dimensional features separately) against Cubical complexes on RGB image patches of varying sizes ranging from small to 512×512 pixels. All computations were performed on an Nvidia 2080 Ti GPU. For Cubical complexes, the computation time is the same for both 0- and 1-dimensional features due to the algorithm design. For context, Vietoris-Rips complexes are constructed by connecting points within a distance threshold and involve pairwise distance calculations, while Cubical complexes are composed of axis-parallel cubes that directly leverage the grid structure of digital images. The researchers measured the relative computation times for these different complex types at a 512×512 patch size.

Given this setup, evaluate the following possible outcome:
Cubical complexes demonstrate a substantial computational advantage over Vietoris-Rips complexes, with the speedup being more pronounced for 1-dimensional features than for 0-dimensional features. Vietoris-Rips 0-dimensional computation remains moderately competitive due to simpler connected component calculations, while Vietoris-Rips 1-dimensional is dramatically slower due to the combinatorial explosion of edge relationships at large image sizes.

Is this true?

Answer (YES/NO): NO